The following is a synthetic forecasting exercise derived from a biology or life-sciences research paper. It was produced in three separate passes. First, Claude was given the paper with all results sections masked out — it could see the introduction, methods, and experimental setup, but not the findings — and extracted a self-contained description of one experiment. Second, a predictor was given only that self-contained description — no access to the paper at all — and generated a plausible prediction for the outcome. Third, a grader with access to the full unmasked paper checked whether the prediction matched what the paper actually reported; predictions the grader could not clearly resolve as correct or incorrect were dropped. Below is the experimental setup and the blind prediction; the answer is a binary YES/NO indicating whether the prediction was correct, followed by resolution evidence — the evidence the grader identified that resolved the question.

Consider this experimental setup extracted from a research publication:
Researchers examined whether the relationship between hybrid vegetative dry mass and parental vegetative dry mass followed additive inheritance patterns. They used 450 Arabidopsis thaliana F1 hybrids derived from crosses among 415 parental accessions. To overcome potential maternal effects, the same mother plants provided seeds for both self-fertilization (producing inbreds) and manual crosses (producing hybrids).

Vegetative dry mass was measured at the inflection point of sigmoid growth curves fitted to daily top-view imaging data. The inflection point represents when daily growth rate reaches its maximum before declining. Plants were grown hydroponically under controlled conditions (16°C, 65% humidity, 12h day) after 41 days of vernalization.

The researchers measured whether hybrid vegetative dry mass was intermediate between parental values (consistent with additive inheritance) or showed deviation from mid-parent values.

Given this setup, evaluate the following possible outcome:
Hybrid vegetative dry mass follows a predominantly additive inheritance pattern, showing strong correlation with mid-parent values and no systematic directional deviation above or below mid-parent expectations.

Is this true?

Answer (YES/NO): NO